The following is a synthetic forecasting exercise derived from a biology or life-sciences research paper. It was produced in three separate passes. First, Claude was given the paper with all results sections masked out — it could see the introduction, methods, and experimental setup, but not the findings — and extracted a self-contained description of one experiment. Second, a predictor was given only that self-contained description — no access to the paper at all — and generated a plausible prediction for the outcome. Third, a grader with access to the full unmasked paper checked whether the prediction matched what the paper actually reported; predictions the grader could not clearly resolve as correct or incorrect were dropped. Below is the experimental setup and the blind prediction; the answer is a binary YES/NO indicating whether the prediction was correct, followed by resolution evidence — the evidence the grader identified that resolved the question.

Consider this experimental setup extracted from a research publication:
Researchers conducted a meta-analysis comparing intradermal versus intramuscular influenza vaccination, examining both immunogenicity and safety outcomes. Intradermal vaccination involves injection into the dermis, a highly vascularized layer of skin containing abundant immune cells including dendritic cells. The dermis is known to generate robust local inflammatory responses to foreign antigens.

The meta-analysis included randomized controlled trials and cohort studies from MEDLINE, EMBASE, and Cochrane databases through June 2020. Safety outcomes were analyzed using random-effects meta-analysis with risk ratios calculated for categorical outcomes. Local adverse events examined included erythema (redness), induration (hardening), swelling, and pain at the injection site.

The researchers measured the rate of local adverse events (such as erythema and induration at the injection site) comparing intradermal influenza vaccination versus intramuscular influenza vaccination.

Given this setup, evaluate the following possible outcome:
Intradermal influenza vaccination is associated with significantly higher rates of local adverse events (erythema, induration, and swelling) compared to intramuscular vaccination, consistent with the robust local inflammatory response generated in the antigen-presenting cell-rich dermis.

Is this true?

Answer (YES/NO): YES